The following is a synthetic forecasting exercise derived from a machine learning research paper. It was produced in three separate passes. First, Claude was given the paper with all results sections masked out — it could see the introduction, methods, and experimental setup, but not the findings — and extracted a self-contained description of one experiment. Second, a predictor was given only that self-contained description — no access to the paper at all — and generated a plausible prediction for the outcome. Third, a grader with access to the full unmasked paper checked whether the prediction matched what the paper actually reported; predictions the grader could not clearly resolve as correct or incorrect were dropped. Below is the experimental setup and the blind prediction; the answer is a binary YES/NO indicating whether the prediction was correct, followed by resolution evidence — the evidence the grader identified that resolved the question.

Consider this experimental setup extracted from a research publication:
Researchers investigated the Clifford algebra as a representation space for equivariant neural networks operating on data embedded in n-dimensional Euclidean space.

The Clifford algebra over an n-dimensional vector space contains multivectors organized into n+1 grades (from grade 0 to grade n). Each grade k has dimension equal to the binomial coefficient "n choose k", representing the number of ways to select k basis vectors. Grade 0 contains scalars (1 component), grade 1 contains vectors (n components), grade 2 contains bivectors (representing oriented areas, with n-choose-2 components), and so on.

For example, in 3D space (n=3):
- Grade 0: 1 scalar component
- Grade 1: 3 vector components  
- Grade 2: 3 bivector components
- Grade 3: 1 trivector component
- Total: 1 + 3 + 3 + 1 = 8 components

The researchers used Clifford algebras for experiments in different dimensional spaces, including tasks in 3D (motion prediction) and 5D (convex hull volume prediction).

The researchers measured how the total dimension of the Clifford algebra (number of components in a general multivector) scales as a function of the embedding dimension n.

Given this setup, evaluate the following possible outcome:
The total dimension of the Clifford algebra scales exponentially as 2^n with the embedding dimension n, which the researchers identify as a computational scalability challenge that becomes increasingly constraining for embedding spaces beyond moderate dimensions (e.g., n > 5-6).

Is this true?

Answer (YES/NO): NO